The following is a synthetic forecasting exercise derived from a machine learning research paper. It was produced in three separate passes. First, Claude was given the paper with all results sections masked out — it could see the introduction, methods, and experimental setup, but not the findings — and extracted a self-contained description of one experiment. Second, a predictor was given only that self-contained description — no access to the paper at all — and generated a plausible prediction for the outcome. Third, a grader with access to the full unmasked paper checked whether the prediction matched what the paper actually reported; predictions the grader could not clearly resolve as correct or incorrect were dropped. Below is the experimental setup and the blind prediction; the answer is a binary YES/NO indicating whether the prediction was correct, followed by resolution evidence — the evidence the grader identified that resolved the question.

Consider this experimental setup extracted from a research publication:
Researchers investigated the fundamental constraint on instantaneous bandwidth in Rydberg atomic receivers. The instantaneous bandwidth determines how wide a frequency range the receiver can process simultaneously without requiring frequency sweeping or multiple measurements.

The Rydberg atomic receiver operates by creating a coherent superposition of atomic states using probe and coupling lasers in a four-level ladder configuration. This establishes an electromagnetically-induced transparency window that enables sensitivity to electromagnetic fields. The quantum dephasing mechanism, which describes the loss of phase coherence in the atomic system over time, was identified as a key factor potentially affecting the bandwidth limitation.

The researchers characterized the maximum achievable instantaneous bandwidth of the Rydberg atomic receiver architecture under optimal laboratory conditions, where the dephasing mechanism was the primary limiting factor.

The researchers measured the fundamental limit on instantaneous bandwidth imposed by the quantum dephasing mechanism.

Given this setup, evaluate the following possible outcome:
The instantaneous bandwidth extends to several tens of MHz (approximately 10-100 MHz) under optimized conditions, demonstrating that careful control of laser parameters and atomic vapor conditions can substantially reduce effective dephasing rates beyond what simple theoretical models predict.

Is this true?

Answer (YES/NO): NO